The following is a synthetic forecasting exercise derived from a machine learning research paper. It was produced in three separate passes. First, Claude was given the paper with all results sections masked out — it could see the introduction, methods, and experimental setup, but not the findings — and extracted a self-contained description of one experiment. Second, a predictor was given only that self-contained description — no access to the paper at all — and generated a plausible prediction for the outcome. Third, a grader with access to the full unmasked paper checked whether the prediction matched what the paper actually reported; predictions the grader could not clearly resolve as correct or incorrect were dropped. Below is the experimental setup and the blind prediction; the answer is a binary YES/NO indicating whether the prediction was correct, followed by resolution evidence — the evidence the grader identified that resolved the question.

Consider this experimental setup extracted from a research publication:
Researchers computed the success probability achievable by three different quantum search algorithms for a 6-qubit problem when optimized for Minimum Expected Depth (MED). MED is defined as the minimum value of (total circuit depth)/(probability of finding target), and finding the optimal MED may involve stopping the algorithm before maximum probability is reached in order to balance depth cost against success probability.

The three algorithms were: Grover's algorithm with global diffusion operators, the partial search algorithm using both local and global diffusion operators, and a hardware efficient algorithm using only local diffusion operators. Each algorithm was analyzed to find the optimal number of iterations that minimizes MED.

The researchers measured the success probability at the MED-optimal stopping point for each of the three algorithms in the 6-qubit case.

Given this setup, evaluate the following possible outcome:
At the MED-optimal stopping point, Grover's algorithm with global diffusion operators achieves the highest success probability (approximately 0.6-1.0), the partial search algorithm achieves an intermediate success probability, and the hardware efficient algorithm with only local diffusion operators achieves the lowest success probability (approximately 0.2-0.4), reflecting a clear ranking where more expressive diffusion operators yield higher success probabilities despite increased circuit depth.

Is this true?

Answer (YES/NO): NO